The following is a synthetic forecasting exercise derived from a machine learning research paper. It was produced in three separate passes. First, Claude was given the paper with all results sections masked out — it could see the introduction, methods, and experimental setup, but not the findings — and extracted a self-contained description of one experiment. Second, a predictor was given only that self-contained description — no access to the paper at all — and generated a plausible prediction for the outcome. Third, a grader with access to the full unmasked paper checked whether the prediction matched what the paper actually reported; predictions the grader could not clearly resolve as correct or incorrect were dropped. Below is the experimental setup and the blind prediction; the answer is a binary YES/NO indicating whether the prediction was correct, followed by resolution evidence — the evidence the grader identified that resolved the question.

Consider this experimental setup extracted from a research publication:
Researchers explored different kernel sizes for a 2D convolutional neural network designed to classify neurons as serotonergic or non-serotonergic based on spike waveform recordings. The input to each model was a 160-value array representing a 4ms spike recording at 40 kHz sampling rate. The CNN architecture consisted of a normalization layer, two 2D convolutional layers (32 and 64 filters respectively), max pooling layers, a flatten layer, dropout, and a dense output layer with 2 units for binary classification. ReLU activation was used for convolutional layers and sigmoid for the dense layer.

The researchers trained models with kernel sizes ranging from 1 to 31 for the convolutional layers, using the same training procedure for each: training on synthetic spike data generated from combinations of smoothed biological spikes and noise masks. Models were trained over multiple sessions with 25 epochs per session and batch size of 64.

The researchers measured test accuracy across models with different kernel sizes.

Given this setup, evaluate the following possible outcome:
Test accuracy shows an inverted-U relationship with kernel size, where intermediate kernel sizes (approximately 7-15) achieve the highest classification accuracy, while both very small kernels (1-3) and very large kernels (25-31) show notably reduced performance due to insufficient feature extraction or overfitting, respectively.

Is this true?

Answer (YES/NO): NO